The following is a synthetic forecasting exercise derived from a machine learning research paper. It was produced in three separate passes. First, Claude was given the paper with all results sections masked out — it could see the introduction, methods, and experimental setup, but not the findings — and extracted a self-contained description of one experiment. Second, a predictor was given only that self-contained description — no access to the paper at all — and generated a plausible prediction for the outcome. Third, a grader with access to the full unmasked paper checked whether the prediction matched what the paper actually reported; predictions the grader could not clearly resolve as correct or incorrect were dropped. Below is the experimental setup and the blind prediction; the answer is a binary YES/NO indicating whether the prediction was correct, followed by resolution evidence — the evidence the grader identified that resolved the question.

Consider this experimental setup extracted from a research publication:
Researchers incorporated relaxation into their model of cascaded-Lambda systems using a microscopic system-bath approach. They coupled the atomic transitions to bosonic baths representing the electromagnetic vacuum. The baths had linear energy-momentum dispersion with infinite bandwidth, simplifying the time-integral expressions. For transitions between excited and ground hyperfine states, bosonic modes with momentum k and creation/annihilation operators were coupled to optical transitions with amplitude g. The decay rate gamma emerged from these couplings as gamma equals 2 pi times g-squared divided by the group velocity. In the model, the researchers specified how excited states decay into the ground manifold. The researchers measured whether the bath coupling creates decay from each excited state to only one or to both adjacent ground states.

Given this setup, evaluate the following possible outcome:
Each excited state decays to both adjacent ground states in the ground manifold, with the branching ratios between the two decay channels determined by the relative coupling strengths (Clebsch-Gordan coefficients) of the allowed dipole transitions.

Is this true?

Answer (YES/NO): NO